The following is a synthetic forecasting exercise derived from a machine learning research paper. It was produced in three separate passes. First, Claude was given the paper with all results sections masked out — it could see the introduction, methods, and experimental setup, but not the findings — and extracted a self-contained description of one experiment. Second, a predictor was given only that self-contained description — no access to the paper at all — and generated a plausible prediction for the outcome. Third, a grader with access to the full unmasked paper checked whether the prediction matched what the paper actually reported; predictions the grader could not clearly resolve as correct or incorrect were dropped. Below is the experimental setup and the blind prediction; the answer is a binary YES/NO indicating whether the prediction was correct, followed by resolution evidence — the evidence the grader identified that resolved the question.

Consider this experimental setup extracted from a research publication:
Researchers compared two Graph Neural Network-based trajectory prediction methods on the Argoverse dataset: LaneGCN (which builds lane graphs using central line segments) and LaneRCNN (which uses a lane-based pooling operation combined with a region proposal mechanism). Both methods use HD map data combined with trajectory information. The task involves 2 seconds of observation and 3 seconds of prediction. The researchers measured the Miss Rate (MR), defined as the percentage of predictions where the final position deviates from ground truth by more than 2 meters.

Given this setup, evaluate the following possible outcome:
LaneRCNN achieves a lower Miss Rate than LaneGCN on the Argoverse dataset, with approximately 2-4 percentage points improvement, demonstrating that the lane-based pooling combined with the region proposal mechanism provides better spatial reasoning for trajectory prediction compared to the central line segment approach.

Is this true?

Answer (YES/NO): YES